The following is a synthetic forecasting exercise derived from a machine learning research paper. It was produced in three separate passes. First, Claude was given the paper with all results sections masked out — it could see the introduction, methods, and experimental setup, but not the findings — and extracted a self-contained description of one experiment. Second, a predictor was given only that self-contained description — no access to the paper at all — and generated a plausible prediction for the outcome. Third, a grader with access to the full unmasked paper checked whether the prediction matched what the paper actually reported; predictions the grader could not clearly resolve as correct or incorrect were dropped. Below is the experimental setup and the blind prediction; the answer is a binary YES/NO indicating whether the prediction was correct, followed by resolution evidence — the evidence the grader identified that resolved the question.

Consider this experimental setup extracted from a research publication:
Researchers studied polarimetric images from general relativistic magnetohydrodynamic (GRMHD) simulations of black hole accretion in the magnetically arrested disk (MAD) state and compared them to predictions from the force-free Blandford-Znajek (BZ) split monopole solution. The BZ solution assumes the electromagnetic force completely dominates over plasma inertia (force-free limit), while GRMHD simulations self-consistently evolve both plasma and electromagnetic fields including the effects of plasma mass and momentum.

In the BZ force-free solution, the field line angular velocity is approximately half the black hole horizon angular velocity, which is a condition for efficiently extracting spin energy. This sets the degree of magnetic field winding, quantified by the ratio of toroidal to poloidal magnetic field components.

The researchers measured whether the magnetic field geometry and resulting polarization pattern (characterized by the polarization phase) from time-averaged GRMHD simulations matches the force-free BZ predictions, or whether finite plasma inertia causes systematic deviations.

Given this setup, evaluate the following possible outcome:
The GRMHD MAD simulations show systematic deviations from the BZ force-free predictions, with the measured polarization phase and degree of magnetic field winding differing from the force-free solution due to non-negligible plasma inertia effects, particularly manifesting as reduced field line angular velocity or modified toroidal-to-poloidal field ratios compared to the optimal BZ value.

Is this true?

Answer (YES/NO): YES